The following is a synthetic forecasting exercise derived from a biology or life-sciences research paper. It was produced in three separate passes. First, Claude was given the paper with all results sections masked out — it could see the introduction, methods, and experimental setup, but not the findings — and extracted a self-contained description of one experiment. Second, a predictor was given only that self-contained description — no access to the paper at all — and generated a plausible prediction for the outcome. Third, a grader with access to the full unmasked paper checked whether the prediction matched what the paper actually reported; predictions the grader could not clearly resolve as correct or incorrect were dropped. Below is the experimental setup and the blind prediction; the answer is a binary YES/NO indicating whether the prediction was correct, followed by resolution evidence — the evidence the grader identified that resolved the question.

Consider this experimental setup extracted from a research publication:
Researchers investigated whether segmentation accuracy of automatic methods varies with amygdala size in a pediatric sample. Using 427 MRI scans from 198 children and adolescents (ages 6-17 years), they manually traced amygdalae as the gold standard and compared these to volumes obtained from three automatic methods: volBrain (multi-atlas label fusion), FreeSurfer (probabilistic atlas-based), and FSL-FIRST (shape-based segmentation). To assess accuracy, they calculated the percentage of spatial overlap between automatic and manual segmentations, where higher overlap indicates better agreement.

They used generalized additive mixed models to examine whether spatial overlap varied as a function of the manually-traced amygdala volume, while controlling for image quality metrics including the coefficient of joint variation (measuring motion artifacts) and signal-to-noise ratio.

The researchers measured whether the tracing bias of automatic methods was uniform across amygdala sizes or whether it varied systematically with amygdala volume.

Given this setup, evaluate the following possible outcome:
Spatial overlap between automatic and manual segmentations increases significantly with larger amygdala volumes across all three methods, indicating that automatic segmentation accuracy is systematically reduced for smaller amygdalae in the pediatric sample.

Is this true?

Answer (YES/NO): NO